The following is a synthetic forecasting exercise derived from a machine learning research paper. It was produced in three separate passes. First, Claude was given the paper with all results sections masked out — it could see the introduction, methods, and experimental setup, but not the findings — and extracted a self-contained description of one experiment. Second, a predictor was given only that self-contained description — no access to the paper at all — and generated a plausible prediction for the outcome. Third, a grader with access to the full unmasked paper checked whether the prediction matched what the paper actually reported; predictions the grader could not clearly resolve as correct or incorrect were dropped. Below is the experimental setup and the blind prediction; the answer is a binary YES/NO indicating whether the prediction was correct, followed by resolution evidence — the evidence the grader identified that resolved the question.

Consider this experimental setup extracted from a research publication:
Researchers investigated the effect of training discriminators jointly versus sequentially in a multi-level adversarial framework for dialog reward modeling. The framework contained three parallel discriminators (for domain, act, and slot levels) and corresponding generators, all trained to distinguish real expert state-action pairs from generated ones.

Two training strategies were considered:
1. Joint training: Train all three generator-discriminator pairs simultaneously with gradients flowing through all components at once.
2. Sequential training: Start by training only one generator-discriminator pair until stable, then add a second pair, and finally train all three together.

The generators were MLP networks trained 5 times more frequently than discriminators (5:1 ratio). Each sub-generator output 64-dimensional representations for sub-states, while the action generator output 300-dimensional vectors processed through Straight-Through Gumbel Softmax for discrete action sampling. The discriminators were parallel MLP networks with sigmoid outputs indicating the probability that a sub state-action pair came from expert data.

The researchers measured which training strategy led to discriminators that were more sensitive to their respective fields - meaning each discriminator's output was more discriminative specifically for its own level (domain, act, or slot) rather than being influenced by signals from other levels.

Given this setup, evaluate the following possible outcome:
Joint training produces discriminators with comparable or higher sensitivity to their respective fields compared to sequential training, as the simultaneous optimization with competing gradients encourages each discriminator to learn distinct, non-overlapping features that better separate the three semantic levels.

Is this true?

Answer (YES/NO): NO